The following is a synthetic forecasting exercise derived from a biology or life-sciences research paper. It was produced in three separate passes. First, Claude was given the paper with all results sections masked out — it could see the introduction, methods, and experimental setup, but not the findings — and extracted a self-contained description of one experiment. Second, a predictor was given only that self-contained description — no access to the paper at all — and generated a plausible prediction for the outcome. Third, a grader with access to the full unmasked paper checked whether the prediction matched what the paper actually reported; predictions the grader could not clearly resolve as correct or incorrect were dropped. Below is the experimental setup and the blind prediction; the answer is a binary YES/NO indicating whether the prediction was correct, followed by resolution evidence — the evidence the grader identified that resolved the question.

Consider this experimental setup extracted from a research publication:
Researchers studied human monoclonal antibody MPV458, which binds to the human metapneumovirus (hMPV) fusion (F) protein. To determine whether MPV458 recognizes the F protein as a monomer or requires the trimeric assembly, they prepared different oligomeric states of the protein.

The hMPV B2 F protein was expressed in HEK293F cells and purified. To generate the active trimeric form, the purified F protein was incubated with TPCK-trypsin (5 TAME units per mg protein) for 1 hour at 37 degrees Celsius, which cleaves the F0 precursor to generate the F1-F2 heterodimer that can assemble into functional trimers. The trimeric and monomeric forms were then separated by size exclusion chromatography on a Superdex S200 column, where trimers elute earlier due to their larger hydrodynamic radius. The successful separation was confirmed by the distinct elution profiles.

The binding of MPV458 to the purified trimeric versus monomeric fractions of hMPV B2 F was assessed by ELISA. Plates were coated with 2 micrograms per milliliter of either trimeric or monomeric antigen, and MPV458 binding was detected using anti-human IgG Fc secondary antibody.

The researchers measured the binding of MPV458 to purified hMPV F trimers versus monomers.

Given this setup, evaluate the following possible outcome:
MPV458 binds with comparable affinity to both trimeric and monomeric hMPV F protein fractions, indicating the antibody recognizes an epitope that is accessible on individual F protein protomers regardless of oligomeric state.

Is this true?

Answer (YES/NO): NO